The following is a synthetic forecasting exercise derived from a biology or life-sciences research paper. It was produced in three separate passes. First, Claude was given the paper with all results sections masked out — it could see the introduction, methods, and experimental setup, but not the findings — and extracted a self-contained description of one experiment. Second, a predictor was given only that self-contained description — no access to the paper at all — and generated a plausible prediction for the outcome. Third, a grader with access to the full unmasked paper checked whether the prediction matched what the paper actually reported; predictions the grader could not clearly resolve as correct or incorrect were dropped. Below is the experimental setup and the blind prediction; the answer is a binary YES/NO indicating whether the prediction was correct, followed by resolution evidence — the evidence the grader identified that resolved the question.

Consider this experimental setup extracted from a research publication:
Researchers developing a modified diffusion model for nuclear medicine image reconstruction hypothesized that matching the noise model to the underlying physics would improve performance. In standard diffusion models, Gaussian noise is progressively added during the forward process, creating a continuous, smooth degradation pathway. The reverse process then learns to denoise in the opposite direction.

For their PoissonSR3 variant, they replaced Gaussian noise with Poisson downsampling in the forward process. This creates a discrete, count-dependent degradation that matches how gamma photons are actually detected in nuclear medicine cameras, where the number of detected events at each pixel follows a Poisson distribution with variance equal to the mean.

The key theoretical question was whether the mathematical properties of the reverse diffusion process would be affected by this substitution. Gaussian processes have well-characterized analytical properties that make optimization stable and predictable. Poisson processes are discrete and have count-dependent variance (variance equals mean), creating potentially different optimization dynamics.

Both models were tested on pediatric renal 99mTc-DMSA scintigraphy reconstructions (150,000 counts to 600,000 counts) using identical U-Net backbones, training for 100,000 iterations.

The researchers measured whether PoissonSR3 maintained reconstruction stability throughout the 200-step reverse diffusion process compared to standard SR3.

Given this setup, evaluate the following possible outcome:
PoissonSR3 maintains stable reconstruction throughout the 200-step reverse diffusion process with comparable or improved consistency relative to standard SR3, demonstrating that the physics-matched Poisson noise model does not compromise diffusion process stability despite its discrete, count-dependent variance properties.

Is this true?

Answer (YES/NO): NO